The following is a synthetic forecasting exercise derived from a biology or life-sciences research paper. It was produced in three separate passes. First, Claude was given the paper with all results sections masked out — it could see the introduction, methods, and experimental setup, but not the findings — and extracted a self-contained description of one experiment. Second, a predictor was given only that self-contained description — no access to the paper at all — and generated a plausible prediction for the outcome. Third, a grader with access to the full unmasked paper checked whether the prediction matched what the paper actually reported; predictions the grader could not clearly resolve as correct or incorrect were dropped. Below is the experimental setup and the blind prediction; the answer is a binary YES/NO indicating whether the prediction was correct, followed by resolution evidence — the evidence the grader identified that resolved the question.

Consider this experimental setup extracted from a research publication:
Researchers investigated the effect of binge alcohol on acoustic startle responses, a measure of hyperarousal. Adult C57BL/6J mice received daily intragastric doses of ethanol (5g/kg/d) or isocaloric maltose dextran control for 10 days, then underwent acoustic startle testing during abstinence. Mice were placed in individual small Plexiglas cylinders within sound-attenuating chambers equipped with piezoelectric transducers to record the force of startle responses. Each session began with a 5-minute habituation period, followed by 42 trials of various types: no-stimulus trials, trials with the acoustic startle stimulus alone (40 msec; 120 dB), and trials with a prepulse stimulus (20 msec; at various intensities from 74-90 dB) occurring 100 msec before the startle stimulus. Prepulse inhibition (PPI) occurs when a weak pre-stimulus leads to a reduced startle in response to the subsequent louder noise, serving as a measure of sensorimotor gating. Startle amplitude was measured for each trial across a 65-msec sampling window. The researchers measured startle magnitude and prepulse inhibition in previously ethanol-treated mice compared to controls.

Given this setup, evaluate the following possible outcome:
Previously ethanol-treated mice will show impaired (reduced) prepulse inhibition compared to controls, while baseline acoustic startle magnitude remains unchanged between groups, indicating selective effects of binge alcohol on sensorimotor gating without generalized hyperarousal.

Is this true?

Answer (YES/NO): NO